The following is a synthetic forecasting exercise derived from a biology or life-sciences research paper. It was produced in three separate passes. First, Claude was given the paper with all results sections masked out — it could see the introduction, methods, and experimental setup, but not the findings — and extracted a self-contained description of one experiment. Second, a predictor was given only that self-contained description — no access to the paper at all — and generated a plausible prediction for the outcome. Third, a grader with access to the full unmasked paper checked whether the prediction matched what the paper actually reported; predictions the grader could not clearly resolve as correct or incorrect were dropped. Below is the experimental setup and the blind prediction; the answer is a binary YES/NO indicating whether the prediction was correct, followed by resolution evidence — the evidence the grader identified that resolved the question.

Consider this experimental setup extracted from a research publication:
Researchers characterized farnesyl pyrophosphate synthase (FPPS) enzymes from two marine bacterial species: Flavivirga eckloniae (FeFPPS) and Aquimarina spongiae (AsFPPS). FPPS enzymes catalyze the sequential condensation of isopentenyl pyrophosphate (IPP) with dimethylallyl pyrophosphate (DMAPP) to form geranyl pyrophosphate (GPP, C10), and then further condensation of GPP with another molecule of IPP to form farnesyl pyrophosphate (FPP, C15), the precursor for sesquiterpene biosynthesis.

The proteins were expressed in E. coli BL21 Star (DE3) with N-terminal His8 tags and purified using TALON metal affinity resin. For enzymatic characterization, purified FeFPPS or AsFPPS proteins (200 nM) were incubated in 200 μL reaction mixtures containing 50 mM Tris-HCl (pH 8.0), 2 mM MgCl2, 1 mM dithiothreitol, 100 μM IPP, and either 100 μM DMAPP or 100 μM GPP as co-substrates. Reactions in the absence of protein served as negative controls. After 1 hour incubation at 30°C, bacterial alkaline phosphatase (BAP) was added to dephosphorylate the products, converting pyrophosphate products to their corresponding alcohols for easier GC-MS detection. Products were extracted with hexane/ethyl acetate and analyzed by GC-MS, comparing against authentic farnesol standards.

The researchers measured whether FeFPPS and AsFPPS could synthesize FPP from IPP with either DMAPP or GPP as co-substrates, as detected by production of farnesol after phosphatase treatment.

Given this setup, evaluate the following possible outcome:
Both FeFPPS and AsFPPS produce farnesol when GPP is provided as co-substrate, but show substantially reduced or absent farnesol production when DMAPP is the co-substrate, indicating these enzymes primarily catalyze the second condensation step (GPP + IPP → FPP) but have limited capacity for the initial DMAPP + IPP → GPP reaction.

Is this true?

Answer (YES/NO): NO